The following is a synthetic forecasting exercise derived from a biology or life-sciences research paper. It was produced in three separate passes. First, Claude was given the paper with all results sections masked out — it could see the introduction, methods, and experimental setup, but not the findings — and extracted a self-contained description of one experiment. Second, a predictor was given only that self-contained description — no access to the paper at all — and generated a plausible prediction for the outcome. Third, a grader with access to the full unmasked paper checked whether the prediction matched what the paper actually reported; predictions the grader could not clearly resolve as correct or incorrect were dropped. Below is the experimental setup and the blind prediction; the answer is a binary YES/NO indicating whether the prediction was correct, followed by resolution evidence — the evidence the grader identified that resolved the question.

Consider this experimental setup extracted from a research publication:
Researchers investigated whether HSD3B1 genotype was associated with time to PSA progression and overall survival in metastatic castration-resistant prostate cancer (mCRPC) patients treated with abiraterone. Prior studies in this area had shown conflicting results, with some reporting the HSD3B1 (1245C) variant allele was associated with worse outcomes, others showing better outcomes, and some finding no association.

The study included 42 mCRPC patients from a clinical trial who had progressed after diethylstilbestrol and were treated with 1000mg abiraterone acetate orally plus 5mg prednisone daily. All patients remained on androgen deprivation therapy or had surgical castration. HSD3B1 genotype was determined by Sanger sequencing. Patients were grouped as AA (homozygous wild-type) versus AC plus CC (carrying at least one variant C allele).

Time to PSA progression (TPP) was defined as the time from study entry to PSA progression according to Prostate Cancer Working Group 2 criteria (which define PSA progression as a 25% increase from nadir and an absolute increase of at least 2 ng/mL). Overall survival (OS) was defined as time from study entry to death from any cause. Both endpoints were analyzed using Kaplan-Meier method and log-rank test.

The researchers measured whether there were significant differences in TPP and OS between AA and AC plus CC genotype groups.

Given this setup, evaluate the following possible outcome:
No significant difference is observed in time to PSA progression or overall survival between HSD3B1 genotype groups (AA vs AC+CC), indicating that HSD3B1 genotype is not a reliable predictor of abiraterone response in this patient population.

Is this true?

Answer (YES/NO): YES